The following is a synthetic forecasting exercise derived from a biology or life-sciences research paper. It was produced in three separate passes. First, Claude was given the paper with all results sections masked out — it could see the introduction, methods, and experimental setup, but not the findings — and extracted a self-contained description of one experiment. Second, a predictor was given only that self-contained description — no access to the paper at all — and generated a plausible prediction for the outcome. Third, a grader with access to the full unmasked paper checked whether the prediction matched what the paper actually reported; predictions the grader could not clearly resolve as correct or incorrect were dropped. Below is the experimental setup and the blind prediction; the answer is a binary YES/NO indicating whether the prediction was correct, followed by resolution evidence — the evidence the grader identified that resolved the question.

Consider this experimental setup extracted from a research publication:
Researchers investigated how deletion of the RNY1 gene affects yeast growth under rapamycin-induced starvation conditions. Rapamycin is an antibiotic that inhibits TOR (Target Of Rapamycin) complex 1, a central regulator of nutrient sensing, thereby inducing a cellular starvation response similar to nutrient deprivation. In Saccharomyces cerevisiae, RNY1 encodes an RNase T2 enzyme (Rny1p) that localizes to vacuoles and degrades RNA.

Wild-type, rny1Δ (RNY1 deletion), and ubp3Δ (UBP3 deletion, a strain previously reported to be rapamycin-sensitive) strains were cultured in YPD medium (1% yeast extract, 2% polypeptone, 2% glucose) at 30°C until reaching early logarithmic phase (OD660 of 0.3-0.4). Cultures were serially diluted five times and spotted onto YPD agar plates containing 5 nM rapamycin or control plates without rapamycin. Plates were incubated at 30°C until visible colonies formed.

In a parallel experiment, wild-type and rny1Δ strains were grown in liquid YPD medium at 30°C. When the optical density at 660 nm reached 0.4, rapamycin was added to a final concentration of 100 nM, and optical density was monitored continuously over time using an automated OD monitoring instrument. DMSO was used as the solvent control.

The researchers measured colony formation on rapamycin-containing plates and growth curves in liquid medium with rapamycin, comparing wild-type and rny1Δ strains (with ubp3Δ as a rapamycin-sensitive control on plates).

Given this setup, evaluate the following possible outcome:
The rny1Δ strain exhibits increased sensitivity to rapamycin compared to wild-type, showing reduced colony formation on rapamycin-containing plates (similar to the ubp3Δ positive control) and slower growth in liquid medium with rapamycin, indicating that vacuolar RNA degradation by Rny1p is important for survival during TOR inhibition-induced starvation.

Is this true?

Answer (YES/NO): YES